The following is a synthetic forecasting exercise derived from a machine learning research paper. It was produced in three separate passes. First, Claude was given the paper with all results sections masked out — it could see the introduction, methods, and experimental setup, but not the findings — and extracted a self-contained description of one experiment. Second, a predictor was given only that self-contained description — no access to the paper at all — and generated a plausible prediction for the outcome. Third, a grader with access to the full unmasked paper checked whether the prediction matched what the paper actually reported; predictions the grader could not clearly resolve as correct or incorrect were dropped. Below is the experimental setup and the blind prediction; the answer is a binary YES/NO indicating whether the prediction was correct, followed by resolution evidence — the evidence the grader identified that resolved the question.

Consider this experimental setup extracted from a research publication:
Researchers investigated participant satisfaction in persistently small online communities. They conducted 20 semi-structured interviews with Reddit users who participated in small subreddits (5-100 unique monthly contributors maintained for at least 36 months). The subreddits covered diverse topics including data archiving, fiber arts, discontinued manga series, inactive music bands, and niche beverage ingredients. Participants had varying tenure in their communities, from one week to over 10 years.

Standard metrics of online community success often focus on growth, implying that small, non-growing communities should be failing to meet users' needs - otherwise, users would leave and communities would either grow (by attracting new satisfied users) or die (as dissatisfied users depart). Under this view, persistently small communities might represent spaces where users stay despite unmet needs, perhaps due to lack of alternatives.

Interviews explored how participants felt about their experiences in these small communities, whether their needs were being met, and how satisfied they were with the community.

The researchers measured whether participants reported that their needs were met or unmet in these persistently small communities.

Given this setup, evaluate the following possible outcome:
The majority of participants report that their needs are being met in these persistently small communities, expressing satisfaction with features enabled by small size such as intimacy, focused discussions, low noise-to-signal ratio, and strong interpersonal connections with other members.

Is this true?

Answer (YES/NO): NO